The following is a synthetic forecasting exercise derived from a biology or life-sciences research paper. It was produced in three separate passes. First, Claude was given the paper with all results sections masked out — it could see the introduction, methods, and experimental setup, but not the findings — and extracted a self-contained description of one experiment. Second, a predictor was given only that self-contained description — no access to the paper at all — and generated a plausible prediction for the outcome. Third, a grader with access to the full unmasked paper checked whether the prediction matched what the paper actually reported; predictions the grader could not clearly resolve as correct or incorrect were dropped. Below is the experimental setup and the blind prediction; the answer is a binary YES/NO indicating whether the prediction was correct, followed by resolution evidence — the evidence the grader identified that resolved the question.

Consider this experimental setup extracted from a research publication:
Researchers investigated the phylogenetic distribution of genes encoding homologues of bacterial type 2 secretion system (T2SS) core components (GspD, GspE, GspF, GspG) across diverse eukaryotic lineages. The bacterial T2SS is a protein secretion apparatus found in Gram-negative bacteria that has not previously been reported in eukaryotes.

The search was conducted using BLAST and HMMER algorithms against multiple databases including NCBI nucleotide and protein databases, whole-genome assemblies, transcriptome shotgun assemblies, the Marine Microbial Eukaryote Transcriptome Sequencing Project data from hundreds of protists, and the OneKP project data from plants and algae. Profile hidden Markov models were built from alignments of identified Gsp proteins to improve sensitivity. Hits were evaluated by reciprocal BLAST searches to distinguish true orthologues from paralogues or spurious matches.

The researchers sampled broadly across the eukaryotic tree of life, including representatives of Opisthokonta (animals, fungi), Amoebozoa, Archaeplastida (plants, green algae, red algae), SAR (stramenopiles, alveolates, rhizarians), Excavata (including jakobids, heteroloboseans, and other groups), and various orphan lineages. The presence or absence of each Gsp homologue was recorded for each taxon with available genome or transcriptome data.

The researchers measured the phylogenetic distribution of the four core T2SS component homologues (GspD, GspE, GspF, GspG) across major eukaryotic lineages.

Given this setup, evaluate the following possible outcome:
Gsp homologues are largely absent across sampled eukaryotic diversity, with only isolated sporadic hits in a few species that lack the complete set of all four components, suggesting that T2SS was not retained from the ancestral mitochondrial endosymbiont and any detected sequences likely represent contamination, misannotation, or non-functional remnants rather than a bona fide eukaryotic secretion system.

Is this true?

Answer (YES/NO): NO